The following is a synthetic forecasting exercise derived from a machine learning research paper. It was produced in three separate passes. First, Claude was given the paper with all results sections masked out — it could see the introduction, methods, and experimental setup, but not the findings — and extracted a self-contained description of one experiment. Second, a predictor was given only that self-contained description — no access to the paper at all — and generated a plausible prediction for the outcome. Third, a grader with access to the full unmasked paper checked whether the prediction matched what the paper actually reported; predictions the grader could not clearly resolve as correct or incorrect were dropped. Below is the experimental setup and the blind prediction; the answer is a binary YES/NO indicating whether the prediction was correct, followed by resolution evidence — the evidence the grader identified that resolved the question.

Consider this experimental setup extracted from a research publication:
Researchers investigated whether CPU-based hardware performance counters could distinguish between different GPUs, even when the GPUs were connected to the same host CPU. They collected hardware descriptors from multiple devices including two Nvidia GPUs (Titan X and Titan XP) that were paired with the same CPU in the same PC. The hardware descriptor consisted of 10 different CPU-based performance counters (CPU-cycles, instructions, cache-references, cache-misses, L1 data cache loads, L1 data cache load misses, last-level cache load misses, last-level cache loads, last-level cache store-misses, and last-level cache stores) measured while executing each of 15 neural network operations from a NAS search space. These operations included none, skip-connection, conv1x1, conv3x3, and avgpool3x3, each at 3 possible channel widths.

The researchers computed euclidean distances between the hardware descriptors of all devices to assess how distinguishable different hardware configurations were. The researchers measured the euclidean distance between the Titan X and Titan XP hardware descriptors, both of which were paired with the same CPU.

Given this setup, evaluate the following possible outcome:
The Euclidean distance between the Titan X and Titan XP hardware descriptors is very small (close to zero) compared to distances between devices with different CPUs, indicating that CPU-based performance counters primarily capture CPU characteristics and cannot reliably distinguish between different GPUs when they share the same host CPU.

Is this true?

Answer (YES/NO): NO